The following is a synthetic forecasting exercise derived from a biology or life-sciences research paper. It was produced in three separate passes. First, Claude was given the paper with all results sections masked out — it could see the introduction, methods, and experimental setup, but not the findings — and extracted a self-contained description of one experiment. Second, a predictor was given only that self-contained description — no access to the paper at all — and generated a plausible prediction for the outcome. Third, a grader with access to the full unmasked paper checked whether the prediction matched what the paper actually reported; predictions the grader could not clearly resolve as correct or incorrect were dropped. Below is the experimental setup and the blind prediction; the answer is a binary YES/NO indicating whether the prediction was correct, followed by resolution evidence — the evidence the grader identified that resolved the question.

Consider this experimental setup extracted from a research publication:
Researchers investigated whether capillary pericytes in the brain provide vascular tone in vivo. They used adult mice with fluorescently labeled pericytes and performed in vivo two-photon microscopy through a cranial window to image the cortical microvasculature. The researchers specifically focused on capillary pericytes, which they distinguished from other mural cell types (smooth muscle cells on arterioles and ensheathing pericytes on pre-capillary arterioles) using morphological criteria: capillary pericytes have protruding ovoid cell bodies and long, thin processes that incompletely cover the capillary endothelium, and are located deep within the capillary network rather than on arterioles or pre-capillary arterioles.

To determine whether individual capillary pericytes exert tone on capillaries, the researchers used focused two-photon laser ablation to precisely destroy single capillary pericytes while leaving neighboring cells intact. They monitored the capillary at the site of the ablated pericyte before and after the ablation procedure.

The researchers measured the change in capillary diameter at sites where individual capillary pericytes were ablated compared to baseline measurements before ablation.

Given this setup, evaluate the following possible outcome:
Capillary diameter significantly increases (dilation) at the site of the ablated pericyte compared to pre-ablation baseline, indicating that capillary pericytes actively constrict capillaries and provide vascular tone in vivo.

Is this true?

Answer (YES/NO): YES